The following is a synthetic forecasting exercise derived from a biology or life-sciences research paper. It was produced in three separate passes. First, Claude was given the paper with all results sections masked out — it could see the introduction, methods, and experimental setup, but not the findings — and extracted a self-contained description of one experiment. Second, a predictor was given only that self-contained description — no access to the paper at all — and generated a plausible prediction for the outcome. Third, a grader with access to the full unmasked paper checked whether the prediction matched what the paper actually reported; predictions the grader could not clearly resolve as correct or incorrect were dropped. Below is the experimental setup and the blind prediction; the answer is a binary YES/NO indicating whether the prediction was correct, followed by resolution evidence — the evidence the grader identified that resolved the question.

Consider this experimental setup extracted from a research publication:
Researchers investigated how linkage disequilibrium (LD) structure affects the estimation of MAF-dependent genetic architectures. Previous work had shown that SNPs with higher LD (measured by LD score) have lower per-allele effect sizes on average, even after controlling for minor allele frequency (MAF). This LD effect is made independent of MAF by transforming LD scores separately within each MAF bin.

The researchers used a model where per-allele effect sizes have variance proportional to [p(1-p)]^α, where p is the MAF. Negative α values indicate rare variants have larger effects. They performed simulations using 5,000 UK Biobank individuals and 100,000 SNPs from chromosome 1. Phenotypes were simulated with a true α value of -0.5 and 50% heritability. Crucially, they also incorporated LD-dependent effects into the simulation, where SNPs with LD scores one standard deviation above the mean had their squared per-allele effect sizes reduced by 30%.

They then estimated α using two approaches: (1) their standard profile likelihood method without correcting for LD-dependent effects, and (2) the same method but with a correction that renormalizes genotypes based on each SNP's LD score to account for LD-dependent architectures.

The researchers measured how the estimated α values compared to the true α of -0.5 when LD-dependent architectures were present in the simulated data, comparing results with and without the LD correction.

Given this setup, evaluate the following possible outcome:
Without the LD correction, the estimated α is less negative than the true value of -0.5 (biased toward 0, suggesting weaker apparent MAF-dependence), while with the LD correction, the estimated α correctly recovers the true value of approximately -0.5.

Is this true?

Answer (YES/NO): YES